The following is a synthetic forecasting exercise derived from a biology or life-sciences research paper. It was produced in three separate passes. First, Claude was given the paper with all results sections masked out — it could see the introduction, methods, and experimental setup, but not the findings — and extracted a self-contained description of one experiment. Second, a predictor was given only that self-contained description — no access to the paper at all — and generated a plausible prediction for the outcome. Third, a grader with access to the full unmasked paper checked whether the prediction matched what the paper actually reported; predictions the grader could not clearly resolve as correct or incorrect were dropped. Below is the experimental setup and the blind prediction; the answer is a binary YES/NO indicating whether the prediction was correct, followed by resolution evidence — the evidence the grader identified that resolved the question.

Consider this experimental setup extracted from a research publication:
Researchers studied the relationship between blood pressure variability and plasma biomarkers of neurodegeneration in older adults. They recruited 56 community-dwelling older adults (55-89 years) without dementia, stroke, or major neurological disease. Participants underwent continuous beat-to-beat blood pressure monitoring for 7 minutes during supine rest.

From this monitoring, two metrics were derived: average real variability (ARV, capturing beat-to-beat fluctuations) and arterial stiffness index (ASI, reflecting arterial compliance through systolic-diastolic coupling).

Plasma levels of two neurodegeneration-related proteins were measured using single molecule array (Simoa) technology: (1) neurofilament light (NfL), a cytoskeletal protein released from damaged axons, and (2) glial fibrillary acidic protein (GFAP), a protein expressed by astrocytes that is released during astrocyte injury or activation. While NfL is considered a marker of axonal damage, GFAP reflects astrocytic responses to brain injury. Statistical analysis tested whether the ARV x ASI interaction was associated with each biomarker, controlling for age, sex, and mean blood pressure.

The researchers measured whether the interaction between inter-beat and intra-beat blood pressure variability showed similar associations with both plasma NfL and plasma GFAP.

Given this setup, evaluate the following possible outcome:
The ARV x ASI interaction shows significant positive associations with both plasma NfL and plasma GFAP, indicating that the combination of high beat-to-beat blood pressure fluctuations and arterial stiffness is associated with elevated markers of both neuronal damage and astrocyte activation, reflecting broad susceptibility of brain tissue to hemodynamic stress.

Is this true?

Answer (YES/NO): NO